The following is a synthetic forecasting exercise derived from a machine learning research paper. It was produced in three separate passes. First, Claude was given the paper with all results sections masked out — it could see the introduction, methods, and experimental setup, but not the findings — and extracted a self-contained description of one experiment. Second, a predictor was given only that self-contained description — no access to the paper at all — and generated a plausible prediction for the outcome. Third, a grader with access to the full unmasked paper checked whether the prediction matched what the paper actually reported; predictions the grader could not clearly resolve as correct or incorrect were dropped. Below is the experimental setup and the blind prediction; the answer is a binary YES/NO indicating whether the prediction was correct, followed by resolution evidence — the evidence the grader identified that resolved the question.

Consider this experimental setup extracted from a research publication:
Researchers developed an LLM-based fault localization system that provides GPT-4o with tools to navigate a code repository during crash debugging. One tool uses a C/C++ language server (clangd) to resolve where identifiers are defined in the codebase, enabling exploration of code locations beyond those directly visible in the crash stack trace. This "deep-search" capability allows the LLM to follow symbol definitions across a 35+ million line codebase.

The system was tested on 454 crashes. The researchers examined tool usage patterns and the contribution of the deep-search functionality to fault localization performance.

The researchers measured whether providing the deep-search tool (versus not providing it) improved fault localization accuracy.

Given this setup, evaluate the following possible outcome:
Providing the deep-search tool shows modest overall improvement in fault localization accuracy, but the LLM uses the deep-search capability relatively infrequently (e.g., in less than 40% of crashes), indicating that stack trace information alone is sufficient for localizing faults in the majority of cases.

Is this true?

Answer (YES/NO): NO